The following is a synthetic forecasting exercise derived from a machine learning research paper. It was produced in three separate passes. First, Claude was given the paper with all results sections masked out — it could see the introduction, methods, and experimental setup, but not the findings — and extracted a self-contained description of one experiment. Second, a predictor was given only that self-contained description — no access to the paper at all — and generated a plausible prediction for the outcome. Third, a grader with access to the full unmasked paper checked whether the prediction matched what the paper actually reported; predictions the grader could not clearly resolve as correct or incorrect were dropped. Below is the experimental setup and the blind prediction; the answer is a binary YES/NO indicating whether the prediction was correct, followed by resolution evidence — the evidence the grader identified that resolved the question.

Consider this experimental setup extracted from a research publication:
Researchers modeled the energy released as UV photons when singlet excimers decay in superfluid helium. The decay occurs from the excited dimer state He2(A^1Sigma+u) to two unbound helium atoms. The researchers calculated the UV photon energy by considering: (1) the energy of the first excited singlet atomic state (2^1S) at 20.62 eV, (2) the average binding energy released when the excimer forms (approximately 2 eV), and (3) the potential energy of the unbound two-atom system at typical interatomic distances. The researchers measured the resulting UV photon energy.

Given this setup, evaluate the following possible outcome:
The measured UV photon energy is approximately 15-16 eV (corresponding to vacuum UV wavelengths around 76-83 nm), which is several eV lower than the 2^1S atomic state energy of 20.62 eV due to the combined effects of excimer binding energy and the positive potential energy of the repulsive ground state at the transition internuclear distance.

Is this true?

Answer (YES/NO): YES